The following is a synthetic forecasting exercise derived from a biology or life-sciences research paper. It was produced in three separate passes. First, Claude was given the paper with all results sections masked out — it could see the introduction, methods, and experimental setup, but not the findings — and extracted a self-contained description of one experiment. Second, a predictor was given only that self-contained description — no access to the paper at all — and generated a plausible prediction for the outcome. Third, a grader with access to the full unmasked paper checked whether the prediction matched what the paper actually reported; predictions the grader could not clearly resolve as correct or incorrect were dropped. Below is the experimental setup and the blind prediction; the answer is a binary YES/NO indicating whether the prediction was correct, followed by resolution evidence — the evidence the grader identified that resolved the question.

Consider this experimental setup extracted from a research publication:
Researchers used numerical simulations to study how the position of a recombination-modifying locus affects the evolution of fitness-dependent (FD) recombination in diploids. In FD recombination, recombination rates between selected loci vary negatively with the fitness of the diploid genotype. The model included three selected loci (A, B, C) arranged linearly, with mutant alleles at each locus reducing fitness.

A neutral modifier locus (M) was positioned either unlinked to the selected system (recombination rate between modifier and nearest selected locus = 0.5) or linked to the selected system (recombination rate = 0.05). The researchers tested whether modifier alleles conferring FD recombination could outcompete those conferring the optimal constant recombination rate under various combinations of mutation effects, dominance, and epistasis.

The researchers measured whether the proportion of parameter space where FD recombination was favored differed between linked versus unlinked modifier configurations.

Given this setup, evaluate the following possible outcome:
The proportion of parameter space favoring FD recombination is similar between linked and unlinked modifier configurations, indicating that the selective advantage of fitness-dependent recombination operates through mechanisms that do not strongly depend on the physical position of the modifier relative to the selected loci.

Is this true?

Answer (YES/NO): NO